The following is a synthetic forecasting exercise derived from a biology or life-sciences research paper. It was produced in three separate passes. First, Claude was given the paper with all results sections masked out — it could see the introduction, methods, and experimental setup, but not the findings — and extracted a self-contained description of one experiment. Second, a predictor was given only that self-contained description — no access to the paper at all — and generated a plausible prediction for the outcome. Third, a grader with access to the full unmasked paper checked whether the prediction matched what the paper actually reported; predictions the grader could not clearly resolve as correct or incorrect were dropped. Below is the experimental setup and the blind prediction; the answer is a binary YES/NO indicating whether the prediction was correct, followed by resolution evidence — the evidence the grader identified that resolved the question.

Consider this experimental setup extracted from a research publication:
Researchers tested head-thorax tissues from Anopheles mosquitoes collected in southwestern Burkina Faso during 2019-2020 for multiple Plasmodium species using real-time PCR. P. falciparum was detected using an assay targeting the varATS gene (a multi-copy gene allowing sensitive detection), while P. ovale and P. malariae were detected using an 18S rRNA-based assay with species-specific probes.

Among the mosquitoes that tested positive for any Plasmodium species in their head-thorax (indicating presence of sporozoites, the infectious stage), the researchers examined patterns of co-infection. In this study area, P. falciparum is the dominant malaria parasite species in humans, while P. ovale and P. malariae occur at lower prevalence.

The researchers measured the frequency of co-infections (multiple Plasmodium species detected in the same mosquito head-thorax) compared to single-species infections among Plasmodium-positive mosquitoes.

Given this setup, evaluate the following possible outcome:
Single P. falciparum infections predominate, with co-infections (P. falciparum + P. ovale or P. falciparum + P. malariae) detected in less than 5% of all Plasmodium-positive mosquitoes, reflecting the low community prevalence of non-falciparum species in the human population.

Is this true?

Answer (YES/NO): YES